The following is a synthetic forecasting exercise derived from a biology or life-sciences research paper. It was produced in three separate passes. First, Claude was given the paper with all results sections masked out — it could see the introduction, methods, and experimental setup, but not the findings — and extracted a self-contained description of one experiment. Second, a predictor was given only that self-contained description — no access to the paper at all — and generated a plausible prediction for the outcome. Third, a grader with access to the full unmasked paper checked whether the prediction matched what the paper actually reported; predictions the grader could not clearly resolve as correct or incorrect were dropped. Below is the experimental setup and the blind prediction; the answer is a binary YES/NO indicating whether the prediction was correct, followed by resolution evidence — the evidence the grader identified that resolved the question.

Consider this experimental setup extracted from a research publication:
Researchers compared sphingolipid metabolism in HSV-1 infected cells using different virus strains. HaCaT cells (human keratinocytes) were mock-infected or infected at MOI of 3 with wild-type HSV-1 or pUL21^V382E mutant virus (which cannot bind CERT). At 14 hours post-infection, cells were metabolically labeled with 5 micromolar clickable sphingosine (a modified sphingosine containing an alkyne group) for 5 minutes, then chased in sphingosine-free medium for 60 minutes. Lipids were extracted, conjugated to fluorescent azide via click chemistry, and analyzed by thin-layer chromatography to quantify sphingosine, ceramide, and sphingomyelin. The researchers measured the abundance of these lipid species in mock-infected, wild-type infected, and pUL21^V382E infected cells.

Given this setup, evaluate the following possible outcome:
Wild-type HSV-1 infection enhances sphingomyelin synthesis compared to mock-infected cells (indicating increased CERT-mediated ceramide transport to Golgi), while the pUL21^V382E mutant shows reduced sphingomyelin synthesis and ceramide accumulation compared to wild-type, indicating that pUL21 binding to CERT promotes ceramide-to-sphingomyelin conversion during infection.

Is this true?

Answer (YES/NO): NO